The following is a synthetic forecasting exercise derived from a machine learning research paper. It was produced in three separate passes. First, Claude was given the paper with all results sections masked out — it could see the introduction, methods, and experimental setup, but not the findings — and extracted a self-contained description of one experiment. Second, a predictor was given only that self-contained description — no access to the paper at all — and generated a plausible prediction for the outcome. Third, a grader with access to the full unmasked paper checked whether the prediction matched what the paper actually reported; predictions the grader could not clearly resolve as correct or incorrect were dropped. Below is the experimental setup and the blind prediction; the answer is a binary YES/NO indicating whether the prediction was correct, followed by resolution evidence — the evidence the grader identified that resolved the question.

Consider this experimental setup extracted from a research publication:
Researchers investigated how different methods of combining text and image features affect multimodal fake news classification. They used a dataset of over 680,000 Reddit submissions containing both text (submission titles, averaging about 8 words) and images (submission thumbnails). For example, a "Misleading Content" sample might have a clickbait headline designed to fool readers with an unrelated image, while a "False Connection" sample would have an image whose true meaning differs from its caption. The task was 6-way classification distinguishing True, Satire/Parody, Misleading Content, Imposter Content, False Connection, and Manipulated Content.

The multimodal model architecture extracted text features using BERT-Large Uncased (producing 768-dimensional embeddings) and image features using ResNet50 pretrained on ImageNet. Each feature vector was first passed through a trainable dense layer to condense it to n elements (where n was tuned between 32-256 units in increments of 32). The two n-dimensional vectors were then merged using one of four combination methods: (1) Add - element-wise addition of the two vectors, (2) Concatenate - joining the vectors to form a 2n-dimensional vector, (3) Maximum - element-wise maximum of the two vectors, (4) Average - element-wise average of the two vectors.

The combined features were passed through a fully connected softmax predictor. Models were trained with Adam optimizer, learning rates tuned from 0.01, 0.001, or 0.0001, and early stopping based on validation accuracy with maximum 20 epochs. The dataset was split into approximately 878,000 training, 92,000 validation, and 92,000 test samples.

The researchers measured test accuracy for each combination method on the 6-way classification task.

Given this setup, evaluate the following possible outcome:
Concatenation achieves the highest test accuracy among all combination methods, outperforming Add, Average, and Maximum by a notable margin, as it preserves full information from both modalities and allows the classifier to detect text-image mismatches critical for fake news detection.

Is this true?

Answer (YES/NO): NO